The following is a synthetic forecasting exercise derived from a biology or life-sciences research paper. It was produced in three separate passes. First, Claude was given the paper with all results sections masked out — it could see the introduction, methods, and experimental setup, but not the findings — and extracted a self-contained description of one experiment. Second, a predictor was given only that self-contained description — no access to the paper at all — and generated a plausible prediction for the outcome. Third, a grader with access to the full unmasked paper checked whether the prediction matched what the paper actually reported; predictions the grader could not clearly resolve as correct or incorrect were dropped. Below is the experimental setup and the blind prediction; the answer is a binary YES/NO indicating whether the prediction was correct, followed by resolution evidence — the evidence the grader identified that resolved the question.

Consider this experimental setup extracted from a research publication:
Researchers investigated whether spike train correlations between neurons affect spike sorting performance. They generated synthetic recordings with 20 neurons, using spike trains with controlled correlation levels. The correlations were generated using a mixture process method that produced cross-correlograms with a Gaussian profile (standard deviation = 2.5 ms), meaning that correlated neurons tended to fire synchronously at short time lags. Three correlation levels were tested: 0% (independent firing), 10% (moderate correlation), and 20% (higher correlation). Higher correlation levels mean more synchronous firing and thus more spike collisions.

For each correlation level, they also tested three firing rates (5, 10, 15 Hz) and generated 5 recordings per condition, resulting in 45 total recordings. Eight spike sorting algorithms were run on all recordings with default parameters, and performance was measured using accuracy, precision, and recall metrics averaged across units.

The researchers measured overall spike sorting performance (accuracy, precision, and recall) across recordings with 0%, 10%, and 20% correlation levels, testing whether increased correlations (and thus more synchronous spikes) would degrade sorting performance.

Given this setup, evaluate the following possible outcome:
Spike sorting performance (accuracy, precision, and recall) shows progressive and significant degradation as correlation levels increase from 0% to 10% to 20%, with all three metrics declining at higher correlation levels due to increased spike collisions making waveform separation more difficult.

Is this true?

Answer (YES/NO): NO